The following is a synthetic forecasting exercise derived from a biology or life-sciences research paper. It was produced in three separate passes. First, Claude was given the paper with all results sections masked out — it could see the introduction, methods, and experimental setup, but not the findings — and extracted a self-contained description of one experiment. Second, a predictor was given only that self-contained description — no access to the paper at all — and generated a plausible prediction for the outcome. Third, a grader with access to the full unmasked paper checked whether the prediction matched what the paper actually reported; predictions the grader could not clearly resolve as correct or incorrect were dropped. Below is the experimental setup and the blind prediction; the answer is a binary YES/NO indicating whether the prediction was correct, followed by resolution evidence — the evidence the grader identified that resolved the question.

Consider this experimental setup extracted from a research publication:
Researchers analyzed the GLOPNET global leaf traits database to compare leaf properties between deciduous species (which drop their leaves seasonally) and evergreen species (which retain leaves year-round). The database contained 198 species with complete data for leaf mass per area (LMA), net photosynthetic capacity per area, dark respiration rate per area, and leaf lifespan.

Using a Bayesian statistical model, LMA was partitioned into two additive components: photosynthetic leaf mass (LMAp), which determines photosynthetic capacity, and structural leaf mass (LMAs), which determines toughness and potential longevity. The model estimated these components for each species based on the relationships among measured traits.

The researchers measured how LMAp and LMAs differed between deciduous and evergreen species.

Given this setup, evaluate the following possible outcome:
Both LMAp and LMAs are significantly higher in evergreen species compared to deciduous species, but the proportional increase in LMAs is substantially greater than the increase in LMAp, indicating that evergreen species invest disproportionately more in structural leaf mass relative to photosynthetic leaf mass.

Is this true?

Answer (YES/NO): NO